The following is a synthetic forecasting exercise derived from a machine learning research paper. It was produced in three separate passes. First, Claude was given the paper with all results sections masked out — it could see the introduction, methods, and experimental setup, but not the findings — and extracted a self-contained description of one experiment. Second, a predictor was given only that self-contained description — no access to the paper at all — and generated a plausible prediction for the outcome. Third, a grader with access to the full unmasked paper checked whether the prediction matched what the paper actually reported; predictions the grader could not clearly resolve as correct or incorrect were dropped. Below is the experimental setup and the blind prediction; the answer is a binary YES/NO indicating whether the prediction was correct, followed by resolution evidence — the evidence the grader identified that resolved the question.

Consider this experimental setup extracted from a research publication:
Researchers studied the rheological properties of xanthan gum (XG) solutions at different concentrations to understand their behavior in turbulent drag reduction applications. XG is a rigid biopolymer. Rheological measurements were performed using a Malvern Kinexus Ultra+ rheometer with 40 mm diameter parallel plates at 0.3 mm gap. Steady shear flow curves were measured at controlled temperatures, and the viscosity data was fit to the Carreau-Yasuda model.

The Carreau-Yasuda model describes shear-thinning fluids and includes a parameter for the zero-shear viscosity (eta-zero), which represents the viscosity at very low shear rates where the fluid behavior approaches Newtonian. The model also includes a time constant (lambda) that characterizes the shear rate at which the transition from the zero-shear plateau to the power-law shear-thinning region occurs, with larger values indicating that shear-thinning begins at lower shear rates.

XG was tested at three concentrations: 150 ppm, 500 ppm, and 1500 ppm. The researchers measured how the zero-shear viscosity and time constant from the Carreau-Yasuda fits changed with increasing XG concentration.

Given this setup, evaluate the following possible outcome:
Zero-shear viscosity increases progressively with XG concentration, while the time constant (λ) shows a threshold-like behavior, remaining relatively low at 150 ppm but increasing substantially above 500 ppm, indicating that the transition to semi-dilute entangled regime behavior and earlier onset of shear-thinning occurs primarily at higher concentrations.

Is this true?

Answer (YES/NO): NO